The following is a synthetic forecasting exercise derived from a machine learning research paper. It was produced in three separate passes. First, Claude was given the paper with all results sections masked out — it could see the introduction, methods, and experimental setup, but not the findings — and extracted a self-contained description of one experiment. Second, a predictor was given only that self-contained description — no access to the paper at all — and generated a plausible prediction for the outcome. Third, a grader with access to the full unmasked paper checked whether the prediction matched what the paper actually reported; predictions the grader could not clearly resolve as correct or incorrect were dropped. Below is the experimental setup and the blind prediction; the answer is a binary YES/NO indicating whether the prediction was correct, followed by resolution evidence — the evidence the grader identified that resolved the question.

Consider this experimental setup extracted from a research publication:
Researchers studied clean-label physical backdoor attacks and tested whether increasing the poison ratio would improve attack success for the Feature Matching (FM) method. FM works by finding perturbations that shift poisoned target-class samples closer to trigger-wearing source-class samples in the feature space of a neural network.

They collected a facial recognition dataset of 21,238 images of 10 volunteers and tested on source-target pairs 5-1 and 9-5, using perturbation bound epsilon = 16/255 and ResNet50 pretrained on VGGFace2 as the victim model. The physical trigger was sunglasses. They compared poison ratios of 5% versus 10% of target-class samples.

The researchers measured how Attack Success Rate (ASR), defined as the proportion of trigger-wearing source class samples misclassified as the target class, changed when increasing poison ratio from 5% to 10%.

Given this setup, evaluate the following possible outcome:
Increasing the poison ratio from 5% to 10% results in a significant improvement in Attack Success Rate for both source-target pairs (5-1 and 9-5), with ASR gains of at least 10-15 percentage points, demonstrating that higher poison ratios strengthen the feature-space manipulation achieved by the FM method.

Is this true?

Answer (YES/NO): NO